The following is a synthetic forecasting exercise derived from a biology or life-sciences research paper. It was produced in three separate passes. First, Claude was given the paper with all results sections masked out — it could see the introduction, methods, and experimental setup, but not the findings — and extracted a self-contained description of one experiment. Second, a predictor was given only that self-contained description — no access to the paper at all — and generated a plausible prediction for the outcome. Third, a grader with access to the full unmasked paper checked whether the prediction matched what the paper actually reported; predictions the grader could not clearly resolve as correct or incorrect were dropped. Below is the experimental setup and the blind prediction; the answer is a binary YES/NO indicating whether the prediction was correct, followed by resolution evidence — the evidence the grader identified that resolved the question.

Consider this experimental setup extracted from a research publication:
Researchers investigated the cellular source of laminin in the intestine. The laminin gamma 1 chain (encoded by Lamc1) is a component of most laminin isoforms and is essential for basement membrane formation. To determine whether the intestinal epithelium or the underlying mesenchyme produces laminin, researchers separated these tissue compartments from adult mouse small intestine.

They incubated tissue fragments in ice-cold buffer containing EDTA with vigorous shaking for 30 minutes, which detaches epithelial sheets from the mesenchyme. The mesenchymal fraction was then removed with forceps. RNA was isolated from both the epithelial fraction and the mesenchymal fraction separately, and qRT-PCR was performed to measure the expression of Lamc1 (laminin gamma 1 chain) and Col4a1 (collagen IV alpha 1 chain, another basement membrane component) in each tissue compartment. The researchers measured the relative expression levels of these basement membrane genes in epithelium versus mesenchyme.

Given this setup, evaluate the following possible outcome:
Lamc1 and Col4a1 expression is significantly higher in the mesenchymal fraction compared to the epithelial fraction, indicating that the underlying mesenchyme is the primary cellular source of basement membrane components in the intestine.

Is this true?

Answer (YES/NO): YES